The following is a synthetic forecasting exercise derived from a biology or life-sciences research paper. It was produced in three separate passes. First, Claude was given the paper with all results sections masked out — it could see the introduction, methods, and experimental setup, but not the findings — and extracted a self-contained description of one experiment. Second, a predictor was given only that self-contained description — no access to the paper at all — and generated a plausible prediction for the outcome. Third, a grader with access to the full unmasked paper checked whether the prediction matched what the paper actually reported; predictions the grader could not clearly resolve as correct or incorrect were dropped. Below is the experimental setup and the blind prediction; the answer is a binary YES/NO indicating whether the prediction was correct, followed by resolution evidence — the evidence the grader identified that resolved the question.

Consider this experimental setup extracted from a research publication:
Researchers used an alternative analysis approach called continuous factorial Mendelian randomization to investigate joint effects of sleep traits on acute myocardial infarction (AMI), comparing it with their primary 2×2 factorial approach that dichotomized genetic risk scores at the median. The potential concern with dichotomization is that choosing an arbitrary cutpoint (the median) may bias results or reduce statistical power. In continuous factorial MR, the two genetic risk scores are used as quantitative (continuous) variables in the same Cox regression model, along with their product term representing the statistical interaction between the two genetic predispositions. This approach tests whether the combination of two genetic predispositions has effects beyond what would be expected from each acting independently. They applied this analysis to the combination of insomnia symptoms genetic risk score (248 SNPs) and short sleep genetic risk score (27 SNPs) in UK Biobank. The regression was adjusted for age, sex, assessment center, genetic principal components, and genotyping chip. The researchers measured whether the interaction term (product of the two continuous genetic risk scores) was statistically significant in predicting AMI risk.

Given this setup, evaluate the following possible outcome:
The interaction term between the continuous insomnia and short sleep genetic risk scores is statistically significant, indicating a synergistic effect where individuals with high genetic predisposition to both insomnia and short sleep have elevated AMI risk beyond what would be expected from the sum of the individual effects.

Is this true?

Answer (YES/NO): NO